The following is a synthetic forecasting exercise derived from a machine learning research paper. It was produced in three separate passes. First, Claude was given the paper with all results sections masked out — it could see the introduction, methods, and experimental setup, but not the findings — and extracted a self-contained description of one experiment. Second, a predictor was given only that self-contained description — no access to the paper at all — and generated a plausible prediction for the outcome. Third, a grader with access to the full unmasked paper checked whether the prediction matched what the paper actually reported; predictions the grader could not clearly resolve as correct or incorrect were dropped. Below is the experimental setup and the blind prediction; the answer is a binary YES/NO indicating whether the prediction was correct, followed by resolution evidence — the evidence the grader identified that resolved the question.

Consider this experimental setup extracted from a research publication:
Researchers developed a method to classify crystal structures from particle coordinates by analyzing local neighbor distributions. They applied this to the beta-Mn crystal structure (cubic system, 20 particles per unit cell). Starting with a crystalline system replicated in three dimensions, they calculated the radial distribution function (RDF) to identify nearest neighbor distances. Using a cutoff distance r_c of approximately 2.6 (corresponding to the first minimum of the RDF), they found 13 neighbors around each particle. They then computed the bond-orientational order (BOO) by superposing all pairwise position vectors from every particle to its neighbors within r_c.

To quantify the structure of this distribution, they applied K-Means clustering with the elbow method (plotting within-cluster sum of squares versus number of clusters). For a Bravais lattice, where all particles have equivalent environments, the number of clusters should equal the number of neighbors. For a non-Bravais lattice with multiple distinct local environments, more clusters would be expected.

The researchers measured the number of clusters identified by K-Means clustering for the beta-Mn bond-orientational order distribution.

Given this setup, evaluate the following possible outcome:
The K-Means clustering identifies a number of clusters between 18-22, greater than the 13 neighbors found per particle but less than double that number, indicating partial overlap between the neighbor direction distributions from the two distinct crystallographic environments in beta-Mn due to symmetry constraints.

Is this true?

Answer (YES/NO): NO